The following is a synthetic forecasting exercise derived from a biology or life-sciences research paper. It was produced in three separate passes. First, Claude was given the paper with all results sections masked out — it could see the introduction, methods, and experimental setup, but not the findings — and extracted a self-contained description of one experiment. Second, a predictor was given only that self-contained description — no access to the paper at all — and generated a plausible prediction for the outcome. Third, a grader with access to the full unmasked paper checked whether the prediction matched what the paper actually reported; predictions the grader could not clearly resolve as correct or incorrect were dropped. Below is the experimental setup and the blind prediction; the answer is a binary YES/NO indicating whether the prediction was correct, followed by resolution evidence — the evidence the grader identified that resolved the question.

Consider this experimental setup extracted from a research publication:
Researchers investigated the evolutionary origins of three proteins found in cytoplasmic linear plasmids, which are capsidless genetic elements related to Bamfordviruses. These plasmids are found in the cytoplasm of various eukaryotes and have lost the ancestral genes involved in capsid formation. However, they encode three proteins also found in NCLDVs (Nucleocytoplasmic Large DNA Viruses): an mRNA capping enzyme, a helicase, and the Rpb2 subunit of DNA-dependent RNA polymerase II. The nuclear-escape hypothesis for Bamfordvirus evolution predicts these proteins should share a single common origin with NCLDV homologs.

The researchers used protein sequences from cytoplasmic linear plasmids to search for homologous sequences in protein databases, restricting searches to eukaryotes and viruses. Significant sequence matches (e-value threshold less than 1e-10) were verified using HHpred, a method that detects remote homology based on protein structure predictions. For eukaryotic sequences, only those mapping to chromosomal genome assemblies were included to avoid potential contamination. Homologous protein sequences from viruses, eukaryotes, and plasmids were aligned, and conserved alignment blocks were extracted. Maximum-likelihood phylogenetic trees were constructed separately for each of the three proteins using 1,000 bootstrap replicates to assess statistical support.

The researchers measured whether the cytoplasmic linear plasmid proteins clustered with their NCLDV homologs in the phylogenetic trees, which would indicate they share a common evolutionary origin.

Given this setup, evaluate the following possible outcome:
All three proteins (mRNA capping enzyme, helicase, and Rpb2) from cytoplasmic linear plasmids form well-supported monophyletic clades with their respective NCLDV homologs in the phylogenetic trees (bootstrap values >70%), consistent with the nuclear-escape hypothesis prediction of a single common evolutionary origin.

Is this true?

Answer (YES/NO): NO